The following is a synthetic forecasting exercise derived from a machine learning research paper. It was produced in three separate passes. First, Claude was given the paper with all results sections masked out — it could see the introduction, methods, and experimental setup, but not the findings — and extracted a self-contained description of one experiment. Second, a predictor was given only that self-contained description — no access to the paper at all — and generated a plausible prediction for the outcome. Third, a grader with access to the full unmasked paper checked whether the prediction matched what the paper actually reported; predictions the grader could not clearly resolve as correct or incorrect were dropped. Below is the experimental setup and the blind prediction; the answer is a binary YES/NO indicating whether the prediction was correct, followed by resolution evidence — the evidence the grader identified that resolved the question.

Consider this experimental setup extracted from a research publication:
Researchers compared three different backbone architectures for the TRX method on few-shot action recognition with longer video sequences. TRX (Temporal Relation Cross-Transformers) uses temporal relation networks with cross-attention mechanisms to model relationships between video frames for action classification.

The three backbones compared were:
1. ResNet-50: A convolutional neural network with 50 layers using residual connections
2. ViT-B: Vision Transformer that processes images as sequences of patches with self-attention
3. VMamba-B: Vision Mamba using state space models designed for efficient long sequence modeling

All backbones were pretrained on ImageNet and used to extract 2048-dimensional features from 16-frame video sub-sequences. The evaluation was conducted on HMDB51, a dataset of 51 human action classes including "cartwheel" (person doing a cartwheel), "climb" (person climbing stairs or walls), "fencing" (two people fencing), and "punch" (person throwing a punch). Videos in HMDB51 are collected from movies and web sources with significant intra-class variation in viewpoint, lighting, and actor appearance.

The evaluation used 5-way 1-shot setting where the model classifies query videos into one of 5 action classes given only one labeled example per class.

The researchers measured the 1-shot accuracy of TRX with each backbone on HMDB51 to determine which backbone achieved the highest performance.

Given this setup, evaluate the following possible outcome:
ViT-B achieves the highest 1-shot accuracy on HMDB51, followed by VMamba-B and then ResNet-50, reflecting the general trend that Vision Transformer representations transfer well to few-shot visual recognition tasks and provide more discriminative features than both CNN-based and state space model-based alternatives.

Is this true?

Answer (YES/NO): YES